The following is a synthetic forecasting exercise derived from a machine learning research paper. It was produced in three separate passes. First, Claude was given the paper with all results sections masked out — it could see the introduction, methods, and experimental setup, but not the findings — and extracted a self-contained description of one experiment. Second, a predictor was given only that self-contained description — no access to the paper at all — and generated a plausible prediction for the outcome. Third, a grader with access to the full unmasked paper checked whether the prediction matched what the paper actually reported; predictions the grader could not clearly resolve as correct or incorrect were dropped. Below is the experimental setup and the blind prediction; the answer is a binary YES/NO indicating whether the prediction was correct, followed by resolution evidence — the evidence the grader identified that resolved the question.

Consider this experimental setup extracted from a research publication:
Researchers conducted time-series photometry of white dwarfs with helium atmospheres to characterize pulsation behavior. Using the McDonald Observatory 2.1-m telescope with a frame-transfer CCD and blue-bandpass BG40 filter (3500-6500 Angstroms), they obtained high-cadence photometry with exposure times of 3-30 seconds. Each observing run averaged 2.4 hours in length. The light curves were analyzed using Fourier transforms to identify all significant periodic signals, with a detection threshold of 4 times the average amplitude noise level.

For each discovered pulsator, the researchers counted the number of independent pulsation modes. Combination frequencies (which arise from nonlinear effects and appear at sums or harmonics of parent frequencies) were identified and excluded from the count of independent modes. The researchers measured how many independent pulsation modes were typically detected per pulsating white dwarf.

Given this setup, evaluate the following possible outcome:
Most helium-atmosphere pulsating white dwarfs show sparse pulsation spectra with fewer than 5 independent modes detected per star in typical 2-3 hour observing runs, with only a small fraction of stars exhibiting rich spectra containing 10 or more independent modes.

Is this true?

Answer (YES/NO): YES